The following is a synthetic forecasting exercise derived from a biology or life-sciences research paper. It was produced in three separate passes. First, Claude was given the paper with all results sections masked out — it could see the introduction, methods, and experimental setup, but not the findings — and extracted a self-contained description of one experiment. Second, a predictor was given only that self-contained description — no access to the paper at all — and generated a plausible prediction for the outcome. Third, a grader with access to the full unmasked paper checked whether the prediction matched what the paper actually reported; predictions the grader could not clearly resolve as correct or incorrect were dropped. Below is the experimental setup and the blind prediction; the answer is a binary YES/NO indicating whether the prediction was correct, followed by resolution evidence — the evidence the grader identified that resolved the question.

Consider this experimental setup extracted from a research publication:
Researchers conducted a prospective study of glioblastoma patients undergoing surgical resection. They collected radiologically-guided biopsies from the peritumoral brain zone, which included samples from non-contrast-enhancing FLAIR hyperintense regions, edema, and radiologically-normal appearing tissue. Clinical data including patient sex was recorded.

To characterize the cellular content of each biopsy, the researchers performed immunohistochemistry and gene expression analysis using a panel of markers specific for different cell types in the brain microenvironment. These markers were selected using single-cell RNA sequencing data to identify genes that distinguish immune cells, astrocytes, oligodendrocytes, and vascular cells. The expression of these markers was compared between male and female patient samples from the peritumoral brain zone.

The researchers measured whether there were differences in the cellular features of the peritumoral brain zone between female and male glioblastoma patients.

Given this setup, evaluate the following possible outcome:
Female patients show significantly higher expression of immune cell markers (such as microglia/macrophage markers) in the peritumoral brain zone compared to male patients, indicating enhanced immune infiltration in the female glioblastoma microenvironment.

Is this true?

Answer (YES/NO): NO